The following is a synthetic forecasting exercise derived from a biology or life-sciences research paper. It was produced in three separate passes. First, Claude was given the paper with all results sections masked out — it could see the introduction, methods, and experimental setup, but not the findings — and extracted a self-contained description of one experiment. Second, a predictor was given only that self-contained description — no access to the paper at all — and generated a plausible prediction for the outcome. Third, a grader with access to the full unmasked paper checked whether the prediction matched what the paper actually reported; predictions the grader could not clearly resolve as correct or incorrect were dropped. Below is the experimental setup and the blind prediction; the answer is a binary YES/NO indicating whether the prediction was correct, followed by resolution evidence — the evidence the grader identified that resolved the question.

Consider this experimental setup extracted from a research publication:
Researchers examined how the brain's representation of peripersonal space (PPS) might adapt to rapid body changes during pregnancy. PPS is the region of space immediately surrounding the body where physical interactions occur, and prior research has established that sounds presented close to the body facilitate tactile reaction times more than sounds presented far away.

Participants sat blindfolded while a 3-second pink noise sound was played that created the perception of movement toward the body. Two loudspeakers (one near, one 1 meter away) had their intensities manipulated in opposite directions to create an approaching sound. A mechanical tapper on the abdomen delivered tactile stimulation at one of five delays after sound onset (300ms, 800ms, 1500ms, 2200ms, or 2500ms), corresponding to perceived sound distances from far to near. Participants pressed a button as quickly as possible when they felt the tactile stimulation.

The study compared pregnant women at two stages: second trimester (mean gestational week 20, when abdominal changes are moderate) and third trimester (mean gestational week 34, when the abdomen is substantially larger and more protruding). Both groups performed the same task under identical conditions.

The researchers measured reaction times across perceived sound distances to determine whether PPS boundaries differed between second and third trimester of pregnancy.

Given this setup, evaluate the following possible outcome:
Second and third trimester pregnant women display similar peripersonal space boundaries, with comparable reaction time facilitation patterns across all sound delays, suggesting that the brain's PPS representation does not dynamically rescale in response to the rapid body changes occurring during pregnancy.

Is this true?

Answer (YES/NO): NO